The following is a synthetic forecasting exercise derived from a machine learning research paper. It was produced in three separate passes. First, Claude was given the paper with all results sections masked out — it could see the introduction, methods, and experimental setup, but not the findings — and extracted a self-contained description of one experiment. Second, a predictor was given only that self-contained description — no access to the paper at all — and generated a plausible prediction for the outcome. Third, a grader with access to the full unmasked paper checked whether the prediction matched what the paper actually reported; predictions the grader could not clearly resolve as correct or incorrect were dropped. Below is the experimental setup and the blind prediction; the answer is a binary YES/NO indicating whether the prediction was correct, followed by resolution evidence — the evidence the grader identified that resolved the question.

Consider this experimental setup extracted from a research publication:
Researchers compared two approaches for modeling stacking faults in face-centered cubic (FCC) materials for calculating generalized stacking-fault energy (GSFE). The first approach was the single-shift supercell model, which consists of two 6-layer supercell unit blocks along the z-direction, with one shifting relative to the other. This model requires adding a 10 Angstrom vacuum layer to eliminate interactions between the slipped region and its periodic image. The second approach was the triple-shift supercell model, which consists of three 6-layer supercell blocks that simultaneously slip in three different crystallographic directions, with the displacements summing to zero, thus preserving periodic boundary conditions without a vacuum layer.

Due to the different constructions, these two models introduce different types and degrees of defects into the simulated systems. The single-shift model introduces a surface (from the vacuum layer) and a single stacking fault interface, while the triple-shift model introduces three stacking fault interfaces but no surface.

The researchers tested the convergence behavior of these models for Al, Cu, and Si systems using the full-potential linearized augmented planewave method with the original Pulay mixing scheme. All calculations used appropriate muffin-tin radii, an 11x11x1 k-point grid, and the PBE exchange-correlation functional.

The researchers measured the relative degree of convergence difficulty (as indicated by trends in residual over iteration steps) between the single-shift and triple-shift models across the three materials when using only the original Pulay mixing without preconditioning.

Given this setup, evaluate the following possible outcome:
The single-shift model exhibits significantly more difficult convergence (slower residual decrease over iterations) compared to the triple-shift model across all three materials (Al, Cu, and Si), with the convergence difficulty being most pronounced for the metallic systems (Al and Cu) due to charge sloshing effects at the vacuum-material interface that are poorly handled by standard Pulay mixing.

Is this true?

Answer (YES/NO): NO